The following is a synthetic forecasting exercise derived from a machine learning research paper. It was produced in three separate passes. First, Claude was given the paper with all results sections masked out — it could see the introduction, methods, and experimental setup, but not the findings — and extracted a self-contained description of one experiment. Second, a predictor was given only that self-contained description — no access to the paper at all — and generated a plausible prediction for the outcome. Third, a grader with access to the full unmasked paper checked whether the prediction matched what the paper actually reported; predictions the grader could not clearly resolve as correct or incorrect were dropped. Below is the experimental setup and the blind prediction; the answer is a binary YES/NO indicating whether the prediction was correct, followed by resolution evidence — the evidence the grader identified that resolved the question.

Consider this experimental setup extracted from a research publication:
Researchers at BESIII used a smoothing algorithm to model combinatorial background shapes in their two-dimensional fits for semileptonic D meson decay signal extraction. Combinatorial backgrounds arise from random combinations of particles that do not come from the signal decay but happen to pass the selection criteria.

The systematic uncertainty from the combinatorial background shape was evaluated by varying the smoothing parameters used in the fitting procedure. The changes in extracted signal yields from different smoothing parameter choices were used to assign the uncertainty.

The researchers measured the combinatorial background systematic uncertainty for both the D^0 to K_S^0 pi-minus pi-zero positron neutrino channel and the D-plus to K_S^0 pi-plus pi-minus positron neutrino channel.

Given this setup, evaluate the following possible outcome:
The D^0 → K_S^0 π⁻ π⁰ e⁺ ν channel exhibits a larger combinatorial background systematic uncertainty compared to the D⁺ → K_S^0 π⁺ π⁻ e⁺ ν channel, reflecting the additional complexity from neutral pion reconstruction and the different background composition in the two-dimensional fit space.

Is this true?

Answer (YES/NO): NO